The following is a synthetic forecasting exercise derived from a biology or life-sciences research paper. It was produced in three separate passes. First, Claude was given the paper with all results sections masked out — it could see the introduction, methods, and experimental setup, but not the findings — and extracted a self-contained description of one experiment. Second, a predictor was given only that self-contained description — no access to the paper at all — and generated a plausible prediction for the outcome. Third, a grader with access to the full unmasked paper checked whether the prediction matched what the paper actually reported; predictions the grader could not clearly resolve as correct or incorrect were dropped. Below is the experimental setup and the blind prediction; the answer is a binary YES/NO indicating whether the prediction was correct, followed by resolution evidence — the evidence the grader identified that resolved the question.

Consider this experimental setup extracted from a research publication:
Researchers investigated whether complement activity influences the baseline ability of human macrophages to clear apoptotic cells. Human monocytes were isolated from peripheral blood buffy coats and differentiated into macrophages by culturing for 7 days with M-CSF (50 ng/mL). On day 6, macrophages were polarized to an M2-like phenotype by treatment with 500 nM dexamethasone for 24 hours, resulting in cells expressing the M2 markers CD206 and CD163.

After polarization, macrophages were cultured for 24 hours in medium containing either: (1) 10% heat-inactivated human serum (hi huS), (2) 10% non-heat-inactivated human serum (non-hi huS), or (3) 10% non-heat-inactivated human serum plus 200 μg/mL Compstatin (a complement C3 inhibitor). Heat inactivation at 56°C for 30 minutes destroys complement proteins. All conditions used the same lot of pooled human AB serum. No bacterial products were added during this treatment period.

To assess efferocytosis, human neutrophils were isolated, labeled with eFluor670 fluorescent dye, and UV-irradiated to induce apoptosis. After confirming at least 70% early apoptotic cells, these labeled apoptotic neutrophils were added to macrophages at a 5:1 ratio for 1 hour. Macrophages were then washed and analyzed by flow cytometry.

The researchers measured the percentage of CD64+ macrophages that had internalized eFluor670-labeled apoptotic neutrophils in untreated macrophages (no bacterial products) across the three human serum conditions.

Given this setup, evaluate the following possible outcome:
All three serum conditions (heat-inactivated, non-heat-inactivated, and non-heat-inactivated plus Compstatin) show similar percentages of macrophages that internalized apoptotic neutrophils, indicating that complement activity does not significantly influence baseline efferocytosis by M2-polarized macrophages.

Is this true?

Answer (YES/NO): NO